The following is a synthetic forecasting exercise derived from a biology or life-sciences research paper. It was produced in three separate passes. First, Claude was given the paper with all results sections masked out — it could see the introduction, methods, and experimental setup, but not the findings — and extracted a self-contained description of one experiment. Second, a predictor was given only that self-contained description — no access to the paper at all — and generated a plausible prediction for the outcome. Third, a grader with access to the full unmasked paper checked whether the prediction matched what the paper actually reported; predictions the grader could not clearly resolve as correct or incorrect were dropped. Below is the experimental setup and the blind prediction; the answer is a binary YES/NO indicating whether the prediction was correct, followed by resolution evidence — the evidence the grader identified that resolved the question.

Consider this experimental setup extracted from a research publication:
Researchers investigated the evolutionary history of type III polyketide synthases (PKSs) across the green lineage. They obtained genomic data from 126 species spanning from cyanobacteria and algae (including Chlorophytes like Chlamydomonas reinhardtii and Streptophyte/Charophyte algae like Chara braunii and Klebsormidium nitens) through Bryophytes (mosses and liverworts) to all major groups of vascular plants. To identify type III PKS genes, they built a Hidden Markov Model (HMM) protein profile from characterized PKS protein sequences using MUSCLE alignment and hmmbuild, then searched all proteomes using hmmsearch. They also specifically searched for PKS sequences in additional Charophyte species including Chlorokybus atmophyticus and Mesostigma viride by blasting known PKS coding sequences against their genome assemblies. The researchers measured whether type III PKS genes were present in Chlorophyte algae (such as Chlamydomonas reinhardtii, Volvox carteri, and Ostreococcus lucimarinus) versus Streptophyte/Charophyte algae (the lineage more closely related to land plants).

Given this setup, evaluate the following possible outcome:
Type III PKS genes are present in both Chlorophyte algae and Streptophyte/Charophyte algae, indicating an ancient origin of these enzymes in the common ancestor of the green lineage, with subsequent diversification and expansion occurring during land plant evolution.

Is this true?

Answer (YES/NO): NO